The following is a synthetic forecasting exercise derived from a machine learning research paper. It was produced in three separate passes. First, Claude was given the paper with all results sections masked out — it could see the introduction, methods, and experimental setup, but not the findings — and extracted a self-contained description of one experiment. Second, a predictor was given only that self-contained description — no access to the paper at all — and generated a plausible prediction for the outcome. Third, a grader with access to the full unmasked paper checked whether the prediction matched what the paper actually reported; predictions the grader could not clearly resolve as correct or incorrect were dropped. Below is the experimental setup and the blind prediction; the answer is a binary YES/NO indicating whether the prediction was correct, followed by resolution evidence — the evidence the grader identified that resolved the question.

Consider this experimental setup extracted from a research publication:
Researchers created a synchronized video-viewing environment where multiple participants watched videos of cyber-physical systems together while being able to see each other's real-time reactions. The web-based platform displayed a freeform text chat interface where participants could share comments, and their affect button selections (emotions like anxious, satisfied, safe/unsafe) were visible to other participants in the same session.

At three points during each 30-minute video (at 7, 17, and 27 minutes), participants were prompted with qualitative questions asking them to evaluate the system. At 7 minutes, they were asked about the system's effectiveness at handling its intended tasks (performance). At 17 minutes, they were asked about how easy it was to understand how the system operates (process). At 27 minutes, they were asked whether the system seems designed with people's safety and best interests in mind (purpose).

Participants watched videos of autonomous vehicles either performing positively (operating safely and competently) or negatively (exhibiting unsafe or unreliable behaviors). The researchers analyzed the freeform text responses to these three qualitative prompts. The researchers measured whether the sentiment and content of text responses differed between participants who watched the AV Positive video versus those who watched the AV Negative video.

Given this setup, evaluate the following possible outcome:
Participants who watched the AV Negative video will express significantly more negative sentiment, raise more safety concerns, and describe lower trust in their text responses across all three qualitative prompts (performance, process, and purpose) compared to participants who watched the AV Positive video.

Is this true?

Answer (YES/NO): NO